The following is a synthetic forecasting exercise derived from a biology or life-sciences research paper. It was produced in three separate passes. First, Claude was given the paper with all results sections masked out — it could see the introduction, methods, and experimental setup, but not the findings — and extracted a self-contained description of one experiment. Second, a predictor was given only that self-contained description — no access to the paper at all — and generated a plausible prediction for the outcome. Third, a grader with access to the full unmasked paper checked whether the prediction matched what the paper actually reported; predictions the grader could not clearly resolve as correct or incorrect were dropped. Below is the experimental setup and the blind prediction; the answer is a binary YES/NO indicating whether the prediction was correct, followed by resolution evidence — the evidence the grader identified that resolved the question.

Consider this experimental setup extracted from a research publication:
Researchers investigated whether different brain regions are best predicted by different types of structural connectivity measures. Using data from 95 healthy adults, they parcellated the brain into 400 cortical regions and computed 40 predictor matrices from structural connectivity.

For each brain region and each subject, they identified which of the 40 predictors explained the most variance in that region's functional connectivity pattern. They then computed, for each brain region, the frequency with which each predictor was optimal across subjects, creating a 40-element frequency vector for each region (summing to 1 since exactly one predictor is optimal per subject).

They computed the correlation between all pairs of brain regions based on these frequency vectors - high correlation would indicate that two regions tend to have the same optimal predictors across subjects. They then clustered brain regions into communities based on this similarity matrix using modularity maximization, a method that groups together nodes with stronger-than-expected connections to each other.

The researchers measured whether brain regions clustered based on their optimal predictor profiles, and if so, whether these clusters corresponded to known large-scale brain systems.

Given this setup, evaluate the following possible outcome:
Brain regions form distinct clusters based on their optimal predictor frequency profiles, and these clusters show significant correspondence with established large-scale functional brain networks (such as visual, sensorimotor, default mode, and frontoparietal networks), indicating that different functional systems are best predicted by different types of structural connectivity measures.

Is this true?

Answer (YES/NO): NO